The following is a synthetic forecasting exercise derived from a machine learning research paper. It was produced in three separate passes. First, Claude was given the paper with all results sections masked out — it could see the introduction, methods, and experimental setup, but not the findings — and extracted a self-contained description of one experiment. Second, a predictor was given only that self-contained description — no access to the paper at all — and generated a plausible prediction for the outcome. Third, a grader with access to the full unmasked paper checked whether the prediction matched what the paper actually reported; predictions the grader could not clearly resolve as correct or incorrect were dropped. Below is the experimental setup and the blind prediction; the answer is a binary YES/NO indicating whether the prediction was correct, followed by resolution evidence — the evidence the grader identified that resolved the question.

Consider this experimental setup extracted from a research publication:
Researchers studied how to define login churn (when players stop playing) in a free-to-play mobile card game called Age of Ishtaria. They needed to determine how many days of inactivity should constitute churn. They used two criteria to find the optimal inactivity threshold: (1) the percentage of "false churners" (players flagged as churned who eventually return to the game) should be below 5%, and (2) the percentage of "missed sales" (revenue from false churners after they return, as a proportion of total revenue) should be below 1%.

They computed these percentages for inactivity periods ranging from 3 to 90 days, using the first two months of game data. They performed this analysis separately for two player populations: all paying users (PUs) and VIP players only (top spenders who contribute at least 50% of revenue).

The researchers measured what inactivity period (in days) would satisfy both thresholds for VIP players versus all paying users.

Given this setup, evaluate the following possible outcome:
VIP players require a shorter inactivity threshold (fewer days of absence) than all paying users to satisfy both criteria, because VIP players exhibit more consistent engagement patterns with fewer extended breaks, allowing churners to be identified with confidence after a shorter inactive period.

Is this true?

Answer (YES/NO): YES